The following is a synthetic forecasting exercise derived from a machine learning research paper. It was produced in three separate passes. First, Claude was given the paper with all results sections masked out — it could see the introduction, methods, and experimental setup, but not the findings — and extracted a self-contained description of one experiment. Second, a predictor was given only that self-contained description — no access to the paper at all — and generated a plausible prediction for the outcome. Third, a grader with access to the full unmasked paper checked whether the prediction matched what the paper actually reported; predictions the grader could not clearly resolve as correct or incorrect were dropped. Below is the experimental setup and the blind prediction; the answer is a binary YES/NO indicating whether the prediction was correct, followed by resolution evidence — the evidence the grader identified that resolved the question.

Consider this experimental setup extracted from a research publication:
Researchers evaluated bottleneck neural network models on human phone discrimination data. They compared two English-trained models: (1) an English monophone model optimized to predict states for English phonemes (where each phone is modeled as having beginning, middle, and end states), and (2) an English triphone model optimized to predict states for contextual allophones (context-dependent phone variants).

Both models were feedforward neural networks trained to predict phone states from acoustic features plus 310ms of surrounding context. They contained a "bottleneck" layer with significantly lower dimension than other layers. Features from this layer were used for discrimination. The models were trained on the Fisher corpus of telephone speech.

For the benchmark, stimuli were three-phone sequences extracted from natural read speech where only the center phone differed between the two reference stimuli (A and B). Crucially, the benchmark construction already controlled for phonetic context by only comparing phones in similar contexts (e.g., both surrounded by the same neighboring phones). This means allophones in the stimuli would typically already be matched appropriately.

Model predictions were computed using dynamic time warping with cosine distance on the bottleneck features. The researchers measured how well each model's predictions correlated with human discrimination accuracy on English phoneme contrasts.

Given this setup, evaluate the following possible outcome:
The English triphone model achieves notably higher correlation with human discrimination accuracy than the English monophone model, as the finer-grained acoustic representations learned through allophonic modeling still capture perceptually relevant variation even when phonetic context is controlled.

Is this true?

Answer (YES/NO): NO